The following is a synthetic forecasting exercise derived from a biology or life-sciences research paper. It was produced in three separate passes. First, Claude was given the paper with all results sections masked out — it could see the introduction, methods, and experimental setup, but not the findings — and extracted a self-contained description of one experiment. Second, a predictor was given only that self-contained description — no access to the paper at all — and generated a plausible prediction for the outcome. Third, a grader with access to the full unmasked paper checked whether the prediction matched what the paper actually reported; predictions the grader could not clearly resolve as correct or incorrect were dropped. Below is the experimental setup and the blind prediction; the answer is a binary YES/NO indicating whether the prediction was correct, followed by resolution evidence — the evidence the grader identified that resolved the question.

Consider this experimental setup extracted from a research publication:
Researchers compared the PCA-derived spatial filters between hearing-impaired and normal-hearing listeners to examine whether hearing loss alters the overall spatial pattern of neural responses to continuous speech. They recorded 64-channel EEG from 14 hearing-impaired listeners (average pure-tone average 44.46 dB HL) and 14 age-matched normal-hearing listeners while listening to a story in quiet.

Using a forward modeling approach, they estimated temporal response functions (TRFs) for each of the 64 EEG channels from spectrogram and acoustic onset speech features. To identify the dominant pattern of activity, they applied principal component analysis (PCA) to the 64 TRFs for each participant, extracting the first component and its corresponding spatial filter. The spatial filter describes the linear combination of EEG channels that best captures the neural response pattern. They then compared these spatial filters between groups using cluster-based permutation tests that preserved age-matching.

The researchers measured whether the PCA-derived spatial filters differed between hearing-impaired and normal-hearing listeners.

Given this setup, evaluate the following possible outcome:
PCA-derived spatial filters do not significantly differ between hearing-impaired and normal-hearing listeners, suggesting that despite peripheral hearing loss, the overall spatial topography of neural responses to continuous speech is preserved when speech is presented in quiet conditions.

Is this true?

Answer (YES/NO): YES